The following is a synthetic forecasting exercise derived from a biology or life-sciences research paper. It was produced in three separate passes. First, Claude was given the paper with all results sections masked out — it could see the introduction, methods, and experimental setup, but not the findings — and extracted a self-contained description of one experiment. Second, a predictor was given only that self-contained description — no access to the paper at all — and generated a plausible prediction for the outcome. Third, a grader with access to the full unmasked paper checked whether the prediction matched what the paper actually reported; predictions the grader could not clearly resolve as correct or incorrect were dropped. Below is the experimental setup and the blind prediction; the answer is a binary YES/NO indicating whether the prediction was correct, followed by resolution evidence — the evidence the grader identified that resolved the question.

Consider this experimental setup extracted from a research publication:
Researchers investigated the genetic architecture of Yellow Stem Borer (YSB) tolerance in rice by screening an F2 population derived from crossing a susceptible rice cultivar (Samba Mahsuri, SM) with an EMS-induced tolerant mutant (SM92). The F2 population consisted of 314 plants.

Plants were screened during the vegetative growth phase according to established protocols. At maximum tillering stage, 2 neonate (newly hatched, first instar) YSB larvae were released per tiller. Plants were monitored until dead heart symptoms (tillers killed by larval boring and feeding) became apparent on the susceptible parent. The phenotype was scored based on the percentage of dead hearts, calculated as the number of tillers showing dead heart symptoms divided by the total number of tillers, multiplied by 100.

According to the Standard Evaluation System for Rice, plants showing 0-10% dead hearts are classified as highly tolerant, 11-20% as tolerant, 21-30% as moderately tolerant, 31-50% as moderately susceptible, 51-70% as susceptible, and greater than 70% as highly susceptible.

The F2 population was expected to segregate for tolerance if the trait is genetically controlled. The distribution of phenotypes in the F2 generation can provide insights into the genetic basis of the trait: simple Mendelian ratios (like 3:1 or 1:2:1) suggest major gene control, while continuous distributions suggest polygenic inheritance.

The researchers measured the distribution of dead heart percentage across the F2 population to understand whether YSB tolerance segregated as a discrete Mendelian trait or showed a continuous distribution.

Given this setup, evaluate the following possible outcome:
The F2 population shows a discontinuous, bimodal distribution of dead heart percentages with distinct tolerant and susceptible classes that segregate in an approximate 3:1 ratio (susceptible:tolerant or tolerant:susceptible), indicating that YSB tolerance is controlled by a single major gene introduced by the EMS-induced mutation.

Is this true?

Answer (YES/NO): NO